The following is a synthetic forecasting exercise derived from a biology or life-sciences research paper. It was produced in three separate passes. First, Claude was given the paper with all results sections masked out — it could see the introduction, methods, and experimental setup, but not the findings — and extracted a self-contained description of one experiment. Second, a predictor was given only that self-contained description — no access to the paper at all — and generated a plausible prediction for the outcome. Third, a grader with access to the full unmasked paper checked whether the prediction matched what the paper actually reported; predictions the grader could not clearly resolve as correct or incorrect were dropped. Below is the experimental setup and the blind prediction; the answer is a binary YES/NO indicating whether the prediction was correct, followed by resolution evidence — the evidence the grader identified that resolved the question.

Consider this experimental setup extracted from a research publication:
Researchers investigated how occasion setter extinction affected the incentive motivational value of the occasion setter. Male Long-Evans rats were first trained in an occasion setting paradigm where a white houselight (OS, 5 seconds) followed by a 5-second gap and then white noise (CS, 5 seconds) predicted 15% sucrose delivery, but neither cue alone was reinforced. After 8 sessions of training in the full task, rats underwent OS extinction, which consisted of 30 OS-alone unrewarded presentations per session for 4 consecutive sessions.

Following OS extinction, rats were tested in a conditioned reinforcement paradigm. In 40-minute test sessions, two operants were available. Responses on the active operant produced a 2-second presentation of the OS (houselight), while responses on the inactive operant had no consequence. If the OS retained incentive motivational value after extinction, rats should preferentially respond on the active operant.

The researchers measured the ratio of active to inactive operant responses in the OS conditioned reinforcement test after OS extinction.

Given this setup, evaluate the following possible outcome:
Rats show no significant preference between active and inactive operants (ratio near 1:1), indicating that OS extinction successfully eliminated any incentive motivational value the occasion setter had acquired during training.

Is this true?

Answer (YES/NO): NO